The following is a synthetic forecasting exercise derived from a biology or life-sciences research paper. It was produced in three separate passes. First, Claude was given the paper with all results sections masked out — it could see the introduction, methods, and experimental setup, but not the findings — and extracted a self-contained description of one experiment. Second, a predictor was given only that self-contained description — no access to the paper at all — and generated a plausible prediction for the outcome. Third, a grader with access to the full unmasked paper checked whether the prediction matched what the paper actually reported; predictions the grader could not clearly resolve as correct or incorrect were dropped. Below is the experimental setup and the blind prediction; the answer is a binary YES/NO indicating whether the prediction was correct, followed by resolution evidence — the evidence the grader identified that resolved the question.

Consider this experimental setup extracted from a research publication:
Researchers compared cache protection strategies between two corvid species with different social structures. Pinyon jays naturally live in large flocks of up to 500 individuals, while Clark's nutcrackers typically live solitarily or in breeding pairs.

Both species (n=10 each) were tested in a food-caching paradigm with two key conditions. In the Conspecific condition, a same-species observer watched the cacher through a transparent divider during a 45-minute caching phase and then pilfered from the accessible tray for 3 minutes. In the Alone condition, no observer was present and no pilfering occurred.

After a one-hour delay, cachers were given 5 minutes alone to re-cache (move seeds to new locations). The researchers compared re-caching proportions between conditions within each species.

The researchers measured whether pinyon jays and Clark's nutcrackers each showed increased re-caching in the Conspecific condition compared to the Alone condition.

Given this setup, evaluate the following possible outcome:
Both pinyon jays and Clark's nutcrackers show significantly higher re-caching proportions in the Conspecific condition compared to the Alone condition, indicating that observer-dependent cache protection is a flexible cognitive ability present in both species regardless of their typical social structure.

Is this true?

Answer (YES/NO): NO